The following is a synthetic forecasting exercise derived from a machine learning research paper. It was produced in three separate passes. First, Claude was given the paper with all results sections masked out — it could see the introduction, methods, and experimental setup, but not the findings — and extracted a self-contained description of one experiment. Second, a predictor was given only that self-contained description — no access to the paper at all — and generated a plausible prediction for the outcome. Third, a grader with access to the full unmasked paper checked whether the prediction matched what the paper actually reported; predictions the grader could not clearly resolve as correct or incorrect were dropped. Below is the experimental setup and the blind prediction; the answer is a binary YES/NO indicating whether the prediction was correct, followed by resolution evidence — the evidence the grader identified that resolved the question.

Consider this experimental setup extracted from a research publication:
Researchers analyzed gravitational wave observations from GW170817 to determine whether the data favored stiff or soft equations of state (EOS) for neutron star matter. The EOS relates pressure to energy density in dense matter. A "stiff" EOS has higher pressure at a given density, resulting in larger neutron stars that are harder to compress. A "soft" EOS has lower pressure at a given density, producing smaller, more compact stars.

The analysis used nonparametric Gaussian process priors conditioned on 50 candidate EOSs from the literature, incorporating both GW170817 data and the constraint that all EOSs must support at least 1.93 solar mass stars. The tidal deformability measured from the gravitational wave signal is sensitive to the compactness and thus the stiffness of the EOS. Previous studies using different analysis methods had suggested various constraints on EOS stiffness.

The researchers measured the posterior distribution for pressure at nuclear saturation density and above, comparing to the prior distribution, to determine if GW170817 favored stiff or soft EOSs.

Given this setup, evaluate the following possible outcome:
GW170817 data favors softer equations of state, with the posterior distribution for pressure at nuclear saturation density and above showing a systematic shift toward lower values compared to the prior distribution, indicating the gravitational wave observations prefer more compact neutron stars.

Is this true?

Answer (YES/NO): YES